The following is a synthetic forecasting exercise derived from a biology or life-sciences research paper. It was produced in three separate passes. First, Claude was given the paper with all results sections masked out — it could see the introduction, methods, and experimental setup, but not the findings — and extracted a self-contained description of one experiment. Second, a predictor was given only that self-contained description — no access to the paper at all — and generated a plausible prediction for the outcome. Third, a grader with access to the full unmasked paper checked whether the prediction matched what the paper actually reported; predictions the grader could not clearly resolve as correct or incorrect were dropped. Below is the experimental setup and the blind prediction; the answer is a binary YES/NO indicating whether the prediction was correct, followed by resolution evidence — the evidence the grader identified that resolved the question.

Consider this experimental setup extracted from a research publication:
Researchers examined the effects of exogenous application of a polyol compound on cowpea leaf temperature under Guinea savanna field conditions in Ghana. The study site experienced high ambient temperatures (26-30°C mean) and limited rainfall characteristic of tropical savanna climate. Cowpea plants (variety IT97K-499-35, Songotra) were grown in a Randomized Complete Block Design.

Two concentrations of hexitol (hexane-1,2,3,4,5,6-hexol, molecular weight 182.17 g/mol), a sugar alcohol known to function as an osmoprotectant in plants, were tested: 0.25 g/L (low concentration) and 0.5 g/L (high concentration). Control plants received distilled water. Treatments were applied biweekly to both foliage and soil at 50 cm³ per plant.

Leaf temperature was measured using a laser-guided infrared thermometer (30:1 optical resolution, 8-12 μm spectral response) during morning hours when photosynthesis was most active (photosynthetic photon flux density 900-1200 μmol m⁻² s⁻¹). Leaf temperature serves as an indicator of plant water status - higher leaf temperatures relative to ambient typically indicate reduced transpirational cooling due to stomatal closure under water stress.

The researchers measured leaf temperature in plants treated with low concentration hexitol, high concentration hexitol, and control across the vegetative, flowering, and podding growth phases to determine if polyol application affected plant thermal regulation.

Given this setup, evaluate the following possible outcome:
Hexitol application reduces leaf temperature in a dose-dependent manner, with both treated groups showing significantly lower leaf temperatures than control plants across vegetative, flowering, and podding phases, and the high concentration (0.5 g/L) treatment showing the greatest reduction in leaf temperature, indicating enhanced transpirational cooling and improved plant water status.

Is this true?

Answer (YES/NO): NO